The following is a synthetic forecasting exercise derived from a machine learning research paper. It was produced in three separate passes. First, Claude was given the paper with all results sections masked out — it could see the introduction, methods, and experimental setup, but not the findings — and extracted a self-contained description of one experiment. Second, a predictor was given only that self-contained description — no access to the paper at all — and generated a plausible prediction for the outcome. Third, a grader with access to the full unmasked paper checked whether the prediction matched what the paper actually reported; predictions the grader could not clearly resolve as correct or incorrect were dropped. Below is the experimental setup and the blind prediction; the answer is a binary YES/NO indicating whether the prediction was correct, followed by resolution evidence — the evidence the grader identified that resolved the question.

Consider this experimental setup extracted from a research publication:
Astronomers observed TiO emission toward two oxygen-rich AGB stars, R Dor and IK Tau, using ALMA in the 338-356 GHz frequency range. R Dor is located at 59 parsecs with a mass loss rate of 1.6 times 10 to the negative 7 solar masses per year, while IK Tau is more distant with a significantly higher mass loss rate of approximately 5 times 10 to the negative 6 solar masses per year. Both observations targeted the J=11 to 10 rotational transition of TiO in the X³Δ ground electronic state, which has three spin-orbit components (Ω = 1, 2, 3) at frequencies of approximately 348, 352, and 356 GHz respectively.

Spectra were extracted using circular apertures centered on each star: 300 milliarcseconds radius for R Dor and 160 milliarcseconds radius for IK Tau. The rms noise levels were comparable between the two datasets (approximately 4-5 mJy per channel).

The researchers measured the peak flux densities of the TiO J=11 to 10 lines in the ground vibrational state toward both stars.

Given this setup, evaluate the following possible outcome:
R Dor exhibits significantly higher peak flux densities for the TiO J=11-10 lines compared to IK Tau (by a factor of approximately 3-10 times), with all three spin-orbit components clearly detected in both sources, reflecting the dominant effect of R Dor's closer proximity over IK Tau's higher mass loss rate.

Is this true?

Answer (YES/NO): YES